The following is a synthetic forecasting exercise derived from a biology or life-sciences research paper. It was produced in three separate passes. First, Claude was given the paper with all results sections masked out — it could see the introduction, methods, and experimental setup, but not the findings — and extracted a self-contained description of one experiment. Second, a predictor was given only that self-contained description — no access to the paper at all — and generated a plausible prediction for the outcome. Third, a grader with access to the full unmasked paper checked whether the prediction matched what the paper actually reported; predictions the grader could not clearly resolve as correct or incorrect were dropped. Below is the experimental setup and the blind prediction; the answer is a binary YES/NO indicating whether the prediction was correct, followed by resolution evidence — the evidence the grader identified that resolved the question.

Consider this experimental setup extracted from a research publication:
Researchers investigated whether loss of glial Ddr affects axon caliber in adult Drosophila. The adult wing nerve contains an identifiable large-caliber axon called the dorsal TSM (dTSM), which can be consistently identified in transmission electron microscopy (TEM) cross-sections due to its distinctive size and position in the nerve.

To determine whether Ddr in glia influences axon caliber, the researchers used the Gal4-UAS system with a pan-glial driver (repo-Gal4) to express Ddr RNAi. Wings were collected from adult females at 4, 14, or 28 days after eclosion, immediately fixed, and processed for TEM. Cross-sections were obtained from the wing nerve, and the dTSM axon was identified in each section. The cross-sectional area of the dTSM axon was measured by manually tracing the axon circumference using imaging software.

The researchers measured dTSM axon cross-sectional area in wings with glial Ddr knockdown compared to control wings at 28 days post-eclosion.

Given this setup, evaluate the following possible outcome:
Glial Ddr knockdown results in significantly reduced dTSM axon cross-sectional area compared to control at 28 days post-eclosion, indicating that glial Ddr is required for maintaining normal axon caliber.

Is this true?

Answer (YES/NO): YES